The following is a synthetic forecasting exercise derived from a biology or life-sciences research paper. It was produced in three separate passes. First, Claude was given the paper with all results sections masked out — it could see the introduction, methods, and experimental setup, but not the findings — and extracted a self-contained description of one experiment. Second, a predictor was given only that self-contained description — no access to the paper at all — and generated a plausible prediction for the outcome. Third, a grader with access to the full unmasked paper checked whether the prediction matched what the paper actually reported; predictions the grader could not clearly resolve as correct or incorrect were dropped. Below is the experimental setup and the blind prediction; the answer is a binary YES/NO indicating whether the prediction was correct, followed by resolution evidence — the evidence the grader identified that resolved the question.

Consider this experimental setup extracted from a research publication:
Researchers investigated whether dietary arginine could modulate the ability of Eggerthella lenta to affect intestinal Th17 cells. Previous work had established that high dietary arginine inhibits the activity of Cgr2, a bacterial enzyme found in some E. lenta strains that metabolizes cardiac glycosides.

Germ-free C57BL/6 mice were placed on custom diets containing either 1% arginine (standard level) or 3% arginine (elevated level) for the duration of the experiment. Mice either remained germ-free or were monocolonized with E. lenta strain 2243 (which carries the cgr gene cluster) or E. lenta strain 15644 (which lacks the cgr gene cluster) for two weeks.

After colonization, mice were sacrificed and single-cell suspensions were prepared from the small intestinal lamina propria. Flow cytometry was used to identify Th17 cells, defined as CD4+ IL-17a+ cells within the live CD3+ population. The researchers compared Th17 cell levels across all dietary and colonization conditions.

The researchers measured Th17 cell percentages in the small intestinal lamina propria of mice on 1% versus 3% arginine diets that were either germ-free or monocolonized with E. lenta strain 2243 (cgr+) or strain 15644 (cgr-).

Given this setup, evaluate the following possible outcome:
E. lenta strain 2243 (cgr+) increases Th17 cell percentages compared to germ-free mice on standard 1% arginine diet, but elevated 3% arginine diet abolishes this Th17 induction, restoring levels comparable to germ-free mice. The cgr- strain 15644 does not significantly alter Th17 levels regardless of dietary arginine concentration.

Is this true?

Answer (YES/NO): NO